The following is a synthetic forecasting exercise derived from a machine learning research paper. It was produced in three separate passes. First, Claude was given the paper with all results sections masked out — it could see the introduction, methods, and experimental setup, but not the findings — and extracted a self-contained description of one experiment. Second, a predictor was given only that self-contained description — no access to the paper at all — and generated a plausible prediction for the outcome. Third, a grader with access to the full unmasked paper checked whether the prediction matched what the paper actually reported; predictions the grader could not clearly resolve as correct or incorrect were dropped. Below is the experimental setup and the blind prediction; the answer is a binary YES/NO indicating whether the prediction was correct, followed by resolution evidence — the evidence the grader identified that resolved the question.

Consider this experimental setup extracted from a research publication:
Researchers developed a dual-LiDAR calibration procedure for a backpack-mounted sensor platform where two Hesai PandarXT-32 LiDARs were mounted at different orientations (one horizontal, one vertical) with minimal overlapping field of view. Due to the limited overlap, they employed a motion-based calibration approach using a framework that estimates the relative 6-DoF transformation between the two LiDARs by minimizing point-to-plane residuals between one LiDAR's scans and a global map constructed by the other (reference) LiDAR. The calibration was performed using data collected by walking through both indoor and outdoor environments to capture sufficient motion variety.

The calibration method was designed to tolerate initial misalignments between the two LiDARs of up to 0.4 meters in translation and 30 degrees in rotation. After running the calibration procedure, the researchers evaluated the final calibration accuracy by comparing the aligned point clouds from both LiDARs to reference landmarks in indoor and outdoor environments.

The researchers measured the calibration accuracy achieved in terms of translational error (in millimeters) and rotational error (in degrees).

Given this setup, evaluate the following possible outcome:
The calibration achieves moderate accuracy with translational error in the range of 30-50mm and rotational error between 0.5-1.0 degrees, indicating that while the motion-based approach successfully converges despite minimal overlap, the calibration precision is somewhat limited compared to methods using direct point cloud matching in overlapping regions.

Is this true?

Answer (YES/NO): NO